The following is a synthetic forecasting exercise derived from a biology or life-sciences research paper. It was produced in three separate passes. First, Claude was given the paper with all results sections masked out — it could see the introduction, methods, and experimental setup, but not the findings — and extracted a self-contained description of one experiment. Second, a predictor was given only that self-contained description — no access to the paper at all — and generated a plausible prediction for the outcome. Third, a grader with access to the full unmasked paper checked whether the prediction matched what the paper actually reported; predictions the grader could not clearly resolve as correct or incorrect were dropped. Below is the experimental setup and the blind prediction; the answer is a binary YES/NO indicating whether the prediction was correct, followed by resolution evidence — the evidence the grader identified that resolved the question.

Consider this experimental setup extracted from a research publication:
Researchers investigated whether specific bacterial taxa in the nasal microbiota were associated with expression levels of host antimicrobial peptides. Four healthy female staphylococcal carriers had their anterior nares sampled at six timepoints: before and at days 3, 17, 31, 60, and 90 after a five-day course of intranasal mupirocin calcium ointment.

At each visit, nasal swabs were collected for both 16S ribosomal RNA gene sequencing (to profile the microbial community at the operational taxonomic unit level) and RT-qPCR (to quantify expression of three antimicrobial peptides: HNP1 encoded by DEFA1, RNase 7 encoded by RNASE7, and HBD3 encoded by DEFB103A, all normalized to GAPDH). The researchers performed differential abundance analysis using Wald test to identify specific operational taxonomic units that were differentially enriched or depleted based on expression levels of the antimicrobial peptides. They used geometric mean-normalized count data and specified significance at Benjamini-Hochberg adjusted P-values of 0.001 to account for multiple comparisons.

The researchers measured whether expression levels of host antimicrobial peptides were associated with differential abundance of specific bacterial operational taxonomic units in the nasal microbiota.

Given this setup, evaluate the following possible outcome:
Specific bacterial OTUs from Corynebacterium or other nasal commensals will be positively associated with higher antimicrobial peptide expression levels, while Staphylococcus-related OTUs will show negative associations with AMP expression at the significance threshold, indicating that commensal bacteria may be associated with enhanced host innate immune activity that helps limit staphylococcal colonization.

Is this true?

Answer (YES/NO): NO